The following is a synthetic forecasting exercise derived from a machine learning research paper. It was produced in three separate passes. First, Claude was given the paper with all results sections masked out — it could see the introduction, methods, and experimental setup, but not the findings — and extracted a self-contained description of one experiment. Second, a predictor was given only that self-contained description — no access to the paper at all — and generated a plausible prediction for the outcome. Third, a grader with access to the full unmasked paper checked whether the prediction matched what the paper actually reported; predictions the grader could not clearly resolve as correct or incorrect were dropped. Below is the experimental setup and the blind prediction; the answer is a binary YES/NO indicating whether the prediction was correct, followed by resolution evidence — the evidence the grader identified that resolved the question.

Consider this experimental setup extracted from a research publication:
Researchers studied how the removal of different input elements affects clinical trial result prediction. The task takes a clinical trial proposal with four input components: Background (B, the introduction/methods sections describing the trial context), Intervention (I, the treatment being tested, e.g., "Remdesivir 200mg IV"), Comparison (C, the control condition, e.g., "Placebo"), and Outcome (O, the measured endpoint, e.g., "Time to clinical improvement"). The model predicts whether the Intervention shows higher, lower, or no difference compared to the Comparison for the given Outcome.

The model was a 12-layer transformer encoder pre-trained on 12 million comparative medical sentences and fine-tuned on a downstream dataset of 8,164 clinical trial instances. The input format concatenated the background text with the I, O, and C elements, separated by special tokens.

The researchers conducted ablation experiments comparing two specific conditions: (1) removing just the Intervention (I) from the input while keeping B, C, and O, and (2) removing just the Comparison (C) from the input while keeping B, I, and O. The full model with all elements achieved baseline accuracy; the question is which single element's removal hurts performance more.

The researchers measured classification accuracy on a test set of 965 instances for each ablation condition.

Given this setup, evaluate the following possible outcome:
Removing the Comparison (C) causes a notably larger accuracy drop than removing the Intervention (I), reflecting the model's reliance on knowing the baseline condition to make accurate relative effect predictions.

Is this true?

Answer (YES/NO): YES